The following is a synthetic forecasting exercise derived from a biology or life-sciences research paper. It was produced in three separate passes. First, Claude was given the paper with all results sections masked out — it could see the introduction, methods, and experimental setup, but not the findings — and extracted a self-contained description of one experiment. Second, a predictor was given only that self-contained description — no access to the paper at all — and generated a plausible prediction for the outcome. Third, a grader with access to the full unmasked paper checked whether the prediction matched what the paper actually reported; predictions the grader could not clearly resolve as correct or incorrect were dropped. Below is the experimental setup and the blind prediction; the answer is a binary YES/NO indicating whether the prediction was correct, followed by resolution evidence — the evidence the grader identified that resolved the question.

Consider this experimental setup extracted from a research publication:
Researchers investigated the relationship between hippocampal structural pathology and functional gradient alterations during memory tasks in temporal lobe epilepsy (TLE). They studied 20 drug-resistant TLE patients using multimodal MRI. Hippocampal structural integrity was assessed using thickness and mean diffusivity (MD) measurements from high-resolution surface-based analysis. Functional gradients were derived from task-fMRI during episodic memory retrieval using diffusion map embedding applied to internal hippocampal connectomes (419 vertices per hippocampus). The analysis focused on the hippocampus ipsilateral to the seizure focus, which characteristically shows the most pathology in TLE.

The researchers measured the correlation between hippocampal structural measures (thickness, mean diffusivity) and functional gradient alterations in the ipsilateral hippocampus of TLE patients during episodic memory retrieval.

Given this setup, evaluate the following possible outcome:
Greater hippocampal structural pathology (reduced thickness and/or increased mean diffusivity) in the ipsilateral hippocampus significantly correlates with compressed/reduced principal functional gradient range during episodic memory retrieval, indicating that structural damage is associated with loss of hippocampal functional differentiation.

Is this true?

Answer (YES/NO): NO